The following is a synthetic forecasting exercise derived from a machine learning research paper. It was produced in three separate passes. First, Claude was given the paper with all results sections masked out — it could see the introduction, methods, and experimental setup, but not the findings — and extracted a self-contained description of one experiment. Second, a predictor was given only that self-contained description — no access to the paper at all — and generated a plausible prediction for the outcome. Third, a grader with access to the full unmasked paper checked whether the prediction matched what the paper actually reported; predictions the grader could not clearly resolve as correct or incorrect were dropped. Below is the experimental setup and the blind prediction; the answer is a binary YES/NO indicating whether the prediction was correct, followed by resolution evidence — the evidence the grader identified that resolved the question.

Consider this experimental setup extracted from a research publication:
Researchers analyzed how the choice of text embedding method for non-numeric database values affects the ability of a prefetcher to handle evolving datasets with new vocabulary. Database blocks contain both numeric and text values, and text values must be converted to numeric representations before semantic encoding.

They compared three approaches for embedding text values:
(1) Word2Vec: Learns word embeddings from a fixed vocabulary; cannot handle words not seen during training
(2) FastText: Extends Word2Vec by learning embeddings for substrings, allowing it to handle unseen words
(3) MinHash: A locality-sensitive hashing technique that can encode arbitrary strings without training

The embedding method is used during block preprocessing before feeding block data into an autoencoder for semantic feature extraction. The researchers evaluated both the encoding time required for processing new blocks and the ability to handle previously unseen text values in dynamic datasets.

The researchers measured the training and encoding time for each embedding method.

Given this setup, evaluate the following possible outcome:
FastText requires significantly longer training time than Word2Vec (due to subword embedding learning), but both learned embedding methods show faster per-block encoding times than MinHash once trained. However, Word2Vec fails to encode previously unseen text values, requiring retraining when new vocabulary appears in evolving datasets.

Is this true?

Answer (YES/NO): NO